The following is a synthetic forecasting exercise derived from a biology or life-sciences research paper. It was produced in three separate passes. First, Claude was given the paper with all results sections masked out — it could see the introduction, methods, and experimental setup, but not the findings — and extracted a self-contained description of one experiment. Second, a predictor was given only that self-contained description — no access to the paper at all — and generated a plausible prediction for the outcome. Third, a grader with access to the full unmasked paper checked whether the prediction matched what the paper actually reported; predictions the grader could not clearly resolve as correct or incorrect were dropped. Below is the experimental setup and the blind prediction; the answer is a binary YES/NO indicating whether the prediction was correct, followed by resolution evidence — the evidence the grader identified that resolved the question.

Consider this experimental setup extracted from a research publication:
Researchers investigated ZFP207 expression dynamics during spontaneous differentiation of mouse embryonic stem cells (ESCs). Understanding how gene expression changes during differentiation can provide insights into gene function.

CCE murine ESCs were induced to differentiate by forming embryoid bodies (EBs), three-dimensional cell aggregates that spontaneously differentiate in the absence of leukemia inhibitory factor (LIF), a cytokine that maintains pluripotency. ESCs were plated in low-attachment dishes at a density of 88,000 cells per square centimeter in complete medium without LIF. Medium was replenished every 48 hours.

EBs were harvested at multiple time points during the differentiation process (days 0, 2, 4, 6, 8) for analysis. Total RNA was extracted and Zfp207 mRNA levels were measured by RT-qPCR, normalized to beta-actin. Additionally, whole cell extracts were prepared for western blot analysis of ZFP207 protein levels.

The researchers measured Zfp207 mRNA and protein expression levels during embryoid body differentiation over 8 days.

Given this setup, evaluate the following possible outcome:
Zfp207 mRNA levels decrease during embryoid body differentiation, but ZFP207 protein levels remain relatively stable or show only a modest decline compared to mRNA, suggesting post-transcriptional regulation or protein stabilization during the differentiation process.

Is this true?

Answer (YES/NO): NO